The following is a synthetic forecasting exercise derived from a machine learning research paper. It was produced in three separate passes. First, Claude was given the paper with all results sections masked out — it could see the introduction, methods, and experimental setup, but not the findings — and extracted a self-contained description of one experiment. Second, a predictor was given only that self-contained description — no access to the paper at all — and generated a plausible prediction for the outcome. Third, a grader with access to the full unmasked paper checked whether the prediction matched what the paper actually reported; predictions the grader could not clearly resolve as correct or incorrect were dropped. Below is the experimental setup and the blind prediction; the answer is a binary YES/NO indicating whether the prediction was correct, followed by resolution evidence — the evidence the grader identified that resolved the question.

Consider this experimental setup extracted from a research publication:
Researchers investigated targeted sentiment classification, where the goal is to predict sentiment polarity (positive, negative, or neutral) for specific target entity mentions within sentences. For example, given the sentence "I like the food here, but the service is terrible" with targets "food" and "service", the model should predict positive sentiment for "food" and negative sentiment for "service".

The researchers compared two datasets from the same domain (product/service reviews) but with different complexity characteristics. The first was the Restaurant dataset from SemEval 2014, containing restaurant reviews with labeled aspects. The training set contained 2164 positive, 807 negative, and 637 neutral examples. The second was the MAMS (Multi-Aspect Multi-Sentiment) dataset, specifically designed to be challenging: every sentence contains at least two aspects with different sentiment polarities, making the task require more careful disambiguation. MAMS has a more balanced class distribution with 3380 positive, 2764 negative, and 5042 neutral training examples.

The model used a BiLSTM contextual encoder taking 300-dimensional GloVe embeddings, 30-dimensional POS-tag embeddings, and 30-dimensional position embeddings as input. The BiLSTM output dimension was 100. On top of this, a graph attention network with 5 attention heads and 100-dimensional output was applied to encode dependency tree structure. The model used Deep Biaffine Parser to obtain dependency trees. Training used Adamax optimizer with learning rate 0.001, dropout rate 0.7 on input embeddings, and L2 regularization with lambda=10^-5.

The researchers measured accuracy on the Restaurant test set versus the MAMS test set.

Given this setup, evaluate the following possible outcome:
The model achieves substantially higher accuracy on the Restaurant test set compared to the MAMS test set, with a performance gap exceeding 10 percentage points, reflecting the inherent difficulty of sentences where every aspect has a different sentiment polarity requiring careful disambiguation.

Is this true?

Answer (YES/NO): NO